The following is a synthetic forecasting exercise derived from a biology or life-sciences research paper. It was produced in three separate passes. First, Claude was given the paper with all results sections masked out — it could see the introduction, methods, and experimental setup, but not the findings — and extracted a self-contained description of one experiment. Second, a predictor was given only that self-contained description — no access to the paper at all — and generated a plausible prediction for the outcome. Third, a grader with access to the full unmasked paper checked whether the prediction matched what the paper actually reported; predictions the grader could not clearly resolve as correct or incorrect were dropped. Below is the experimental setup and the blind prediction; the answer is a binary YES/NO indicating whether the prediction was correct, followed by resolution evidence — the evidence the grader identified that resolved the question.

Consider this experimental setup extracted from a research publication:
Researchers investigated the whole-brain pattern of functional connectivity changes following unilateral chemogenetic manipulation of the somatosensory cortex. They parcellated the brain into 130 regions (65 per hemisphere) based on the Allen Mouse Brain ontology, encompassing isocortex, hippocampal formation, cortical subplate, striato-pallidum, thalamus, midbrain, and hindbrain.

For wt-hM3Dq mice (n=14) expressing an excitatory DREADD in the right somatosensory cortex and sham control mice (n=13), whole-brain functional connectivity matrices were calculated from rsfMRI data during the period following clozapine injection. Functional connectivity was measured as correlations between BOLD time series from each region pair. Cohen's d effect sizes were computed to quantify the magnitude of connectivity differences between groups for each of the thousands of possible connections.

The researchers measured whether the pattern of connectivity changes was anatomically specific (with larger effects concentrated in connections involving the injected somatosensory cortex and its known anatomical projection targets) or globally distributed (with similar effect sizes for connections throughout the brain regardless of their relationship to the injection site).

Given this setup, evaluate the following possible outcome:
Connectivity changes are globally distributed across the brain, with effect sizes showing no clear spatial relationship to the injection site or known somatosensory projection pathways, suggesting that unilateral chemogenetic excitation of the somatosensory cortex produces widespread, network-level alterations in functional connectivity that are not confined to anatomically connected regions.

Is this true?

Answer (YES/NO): NO